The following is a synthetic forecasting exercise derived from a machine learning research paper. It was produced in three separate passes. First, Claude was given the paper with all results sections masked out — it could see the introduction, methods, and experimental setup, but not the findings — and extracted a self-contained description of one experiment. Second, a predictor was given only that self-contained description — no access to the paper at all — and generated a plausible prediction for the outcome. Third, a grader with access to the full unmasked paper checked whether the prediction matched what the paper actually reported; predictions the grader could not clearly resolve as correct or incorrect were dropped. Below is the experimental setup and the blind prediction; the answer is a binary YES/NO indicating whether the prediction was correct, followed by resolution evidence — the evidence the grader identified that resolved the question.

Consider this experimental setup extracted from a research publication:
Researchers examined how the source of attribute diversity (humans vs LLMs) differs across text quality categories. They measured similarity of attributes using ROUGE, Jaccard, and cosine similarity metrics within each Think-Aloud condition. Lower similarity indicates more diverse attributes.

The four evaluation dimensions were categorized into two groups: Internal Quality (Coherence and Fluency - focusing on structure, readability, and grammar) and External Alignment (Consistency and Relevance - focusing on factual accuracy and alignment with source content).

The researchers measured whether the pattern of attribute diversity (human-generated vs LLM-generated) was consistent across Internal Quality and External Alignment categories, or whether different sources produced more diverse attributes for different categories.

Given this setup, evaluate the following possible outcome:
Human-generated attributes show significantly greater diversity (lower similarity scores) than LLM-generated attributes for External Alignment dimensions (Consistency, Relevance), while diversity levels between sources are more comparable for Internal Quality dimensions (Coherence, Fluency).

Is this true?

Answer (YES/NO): NO